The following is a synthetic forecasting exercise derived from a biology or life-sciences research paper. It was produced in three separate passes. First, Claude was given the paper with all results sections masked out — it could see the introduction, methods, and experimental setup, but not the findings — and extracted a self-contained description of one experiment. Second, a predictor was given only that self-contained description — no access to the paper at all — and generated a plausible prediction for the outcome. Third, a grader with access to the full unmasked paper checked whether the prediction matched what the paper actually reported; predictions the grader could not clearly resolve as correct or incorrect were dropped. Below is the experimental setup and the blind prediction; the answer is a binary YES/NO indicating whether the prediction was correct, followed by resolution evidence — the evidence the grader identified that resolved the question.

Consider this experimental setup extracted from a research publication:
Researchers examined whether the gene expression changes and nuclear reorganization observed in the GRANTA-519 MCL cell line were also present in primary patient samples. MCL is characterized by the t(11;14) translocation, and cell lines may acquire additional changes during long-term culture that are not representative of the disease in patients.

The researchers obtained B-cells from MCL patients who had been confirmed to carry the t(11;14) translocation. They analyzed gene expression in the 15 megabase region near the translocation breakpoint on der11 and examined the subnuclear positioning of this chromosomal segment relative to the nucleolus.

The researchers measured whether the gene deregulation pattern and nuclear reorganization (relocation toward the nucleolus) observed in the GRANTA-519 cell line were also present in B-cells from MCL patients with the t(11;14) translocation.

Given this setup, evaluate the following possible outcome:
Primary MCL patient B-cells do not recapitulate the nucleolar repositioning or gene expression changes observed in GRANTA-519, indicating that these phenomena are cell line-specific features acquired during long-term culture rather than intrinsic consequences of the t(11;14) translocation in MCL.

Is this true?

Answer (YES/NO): NO